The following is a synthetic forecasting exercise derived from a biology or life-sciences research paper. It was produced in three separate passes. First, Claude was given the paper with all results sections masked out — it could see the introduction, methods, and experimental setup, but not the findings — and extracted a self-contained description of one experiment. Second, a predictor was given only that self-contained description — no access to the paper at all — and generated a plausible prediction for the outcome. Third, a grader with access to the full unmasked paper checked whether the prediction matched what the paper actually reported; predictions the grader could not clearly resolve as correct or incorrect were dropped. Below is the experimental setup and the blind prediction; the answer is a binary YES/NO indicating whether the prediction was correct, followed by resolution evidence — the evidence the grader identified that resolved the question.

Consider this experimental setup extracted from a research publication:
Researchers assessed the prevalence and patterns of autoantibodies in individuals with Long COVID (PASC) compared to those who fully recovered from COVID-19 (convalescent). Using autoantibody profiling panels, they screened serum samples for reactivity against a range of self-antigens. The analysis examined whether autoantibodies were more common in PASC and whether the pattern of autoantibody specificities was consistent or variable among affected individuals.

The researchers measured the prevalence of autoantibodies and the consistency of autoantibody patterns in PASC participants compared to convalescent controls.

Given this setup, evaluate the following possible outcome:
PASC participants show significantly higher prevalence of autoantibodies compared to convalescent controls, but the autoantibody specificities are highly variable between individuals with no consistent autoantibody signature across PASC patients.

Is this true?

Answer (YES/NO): YES